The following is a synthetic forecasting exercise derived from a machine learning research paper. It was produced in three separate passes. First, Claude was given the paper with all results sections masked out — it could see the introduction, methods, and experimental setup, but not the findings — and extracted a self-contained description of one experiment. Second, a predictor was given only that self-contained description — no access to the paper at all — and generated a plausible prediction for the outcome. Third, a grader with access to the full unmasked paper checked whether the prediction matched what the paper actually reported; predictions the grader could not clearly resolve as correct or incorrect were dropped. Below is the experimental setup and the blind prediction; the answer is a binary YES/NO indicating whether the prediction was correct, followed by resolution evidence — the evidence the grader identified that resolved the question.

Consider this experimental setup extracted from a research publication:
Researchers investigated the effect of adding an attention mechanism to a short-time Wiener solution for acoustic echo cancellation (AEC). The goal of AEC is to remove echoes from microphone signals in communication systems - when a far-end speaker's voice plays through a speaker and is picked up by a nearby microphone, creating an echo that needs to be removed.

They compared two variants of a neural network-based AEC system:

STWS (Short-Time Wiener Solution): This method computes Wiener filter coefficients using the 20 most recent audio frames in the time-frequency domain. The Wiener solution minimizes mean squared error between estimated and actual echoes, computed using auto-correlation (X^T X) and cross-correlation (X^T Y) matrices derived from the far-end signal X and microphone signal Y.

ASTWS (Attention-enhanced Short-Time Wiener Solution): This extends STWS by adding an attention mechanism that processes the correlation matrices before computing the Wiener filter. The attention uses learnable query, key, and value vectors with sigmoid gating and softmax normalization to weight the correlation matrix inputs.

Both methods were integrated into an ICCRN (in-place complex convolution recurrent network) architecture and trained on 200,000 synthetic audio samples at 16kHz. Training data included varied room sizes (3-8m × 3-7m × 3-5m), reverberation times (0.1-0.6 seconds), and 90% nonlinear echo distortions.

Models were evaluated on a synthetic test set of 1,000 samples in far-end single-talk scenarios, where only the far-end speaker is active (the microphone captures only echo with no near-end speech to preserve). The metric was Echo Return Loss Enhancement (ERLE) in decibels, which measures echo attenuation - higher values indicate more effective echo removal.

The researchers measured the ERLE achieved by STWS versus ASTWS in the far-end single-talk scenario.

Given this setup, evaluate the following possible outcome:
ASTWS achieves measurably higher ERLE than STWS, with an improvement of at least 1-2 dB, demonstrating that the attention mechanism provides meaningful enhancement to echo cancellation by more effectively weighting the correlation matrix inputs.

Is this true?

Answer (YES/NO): YES